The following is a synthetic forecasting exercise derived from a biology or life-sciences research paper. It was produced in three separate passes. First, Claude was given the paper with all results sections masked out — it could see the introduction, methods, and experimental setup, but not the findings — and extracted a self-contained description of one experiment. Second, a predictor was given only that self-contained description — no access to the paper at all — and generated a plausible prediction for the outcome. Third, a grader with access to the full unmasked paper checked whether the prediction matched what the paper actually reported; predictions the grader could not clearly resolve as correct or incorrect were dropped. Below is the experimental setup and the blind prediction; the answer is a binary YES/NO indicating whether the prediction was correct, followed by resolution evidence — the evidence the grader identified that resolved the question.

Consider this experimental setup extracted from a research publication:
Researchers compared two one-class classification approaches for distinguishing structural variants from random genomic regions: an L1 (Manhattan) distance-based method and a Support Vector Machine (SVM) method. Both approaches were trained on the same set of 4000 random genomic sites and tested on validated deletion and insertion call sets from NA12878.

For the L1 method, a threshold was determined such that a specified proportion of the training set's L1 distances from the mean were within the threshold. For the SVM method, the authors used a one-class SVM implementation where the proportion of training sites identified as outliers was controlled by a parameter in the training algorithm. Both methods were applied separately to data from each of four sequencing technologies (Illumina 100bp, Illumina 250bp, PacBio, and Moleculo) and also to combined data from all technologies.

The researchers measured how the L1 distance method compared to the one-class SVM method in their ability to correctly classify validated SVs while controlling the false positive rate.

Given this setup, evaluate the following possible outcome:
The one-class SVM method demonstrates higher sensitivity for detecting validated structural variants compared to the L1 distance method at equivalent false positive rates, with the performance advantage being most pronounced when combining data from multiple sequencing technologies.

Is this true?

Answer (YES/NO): NO